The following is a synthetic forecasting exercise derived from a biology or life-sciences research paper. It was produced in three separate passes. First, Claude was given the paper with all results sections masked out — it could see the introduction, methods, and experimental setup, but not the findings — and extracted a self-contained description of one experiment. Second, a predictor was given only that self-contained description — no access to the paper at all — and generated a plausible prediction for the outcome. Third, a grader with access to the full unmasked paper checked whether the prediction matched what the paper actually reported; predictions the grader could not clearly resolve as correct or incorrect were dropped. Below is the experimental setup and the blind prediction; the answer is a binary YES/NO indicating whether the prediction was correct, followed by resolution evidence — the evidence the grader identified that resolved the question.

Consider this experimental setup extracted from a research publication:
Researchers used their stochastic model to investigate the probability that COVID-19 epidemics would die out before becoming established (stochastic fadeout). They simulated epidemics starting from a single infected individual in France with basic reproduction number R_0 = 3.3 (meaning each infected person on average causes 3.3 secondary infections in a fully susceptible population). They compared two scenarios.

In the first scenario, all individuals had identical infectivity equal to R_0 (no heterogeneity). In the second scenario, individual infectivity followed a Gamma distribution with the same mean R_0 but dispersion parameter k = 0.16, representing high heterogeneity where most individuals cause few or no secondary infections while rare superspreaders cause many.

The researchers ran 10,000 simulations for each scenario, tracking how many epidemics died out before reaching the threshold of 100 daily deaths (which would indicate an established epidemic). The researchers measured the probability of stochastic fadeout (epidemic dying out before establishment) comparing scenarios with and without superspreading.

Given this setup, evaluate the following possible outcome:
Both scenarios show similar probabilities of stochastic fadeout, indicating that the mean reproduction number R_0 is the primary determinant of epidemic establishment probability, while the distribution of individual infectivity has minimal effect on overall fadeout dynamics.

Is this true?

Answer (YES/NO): NO